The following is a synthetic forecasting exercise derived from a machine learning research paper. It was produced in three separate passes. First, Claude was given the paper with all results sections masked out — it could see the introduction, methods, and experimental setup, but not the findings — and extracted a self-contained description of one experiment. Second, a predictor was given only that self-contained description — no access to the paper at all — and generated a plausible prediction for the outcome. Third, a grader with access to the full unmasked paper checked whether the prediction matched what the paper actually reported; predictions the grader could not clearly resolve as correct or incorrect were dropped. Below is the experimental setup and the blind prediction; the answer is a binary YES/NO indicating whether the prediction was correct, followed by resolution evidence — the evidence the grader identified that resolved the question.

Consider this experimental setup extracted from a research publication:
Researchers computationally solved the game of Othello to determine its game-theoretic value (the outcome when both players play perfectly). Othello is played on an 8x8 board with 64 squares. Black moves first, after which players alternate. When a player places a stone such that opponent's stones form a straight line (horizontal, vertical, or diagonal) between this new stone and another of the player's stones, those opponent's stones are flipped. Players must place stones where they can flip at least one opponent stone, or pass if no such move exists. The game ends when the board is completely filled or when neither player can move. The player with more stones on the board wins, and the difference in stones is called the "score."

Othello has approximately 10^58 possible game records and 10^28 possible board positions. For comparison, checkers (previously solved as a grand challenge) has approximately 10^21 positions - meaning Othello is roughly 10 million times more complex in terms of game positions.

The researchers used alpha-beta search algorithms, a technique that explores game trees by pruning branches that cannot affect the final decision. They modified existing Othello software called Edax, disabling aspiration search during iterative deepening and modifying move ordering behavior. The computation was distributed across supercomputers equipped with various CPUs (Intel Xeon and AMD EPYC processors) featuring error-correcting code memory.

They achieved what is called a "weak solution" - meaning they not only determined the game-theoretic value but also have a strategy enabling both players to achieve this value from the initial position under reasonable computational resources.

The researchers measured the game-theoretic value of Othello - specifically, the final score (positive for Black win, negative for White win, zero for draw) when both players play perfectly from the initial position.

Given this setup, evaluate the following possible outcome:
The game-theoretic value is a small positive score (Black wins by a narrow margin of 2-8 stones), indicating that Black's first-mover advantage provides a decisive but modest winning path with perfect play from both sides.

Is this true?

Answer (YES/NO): NO